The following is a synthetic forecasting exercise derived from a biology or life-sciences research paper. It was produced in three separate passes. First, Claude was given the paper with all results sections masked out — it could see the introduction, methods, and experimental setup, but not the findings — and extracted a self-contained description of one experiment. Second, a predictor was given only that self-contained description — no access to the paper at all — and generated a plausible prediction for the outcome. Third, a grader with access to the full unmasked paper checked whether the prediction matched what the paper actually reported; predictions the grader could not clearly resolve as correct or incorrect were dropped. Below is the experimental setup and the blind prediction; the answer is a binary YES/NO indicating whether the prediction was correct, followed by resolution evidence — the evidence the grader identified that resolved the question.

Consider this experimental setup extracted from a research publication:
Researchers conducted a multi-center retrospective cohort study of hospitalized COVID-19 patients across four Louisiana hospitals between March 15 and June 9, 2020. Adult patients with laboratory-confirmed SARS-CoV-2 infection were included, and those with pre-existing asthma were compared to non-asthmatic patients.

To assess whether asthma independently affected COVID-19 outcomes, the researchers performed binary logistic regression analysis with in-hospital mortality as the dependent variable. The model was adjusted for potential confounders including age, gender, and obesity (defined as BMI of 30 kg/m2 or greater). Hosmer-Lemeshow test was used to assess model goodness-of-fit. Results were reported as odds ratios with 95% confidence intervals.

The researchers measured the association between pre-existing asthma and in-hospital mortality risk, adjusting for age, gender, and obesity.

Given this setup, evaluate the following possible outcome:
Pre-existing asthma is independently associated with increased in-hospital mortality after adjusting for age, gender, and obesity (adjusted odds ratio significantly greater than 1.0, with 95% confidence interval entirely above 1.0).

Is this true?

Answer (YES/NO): NO